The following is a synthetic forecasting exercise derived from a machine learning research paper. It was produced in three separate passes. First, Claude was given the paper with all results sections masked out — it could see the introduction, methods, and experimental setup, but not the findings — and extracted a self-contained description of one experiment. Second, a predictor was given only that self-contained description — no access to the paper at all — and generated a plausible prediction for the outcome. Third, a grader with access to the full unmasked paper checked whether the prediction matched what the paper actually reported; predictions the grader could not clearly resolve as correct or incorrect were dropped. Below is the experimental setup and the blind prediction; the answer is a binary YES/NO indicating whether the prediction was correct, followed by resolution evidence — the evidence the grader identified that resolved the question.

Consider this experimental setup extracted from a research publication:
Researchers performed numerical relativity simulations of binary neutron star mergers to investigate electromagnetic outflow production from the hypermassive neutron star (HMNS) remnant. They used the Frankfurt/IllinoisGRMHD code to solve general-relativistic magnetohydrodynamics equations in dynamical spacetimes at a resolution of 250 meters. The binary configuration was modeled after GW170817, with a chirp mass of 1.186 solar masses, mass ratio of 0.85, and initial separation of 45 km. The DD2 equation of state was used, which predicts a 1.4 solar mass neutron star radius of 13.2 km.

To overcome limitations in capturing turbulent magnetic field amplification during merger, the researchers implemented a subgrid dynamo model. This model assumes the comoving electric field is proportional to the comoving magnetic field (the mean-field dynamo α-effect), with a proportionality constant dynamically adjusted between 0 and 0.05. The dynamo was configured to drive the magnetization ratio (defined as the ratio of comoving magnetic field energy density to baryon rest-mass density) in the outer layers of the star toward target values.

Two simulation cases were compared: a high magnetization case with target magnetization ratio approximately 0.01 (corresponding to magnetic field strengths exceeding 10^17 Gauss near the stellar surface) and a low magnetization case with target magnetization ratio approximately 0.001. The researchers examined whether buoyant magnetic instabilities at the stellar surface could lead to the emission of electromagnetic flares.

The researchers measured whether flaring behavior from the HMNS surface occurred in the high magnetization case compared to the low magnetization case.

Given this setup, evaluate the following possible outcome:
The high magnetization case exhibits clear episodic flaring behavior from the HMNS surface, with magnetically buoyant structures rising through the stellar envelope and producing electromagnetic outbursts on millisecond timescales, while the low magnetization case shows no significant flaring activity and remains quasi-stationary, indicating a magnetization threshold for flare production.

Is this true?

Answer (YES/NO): NO